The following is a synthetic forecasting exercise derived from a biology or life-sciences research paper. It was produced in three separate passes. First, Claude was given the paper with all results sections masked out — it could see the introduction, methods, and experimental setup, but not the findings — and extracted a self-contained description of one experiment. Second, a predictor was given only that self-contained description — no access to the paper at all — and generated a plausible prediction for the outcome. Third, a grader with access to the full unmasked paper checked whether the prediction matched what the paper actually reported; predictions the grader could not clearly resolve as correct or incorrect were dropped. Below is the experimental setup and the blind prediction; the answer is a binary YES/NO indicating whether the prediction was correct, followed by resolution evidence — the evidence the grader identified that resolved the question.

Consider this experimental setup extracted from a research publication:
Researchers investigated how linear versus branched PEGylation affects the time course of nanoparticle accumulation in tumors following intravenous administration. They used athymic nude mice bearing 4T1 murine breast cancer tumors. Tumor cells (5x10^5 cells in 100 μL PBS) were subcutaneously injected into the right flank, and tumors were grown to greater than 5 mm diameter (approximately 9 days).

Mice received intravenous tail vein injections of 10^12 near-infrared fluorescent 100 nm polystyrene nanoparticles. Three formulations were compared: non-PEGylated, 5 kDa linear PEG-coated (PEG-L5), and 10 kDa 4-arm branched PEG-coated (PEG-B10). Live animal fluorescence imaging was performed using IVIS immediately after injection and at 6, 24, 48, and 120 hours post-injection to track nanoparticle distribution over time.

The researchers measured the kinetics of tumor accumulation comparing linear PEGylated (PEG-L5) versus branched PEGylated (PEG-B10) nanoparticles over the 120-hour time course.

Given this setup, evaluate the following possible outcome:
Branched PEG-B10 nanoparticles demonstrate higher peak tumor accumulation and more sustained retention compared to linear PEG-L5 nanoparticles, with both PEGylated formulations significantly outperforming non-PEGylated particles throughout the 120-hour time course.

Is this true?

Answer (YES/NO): NO